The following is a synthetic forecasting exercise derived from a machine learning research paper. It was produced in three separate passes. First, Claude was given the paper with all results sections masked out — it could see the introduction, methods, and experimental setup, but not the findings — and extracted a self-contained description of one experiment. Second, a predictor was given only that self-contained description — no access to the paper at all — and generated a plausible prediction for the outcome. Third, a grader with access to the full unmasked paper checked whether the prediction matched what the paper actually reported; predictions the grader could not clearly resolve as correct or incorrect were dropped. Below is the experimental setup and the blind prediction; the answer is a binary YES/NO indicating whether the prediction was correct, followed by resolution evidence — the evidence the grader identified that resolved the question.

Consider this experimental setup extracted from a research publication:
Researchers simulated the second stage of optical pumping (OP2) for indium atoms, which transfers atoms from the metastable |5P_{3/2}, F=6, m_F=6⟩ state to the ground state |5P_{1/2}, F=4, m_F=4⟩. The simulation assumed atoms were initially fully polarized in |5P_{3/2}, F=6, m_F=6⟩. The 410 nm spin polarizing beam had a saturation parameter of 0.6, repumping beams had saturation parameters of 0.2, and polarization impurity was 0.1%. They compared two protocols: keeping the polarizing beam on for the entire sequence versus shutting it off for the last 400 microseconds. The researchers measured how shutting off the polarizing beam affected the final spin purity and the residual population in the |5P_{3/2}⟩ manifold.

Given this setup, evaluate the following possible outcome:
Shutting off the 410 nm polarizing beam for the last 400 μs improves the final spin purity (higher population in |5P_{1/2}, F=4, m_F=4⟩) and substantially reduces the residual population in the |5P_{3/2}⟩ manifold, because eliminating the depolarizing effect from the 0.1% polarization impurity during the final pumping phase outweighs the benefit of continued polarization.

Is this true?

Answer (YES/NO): NO